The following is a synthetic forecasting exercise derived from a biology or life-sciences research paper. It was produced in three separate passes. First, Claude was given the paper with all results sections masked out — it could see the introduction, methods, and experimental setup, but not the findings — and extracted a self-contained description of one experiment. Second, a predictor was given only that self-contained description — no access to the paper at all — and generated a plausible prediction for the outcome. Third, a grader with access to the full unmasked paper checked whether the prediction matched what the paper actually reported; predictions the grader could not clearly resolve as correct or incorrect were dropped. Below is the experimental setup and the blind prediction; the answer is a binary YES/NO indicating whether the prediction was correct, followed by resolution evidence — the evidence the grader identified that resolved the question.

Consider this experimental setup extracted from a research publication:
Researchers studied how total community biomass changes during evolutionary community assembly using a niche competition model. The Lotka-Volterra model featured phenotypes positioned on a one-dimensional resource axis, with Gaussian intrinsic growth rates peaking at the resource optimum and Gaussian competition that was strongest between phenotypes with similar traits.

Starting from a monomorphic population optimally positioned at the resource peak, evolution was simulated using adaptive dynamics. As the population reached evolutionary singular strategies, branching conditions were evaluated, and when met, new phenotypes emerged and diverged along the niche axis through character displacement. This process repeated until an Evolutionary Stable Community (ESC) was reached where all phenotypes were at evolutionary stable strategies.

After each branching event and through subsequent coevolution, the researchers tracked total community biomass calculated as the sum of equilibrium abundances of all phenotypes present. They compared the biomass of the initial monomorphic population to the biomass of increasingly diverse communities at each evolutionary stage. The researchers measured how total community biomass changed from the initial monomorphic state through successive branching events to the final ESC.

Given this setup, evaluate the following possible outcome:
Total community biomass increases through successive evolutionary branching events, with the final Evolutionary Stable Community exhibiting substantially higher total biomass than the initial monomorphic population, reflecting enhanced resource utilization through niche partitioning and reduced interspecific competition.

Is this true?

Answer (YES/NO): YES